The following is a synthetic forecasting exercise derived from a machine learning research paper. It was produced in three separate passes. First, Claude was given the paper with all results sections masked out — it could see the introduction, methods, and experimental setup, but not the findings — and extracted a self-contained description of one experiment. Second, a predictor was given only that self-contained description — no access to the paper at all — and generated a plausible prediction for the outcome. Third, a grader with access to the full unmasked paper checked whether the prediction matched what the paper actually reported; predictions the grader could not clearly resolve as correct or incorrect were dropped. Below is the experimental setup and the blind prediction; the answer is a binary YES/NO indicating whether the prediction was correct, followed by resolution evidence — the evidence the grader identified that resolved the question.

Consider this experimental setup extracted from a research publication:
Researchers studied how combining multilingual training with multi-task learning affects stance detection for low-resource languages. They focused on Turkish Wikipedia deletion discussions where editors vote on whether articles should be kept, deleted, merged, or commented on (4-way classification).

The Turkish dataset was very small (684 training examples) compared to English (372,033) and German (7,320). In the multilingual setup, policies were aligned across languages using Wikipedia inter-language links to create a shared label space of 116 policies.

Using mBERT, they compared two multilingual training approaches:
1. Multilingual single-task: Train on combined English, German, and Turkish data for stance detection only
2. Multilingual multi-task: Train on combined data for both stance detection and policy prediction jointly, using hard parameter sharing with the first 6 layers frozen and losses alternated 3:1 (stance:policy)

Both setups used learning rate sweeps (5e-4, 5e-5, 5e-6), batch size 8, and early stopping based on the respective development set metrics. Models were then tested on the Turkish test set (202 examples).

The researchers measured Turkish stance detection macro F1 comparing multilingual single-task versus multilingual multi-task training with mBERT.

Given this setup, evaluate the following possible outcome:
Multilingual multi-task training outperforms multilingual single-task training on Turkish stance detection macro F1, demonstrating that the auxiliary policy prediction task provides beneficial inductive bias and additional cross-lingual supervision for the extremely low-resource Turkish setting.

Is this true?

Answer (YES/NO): NO